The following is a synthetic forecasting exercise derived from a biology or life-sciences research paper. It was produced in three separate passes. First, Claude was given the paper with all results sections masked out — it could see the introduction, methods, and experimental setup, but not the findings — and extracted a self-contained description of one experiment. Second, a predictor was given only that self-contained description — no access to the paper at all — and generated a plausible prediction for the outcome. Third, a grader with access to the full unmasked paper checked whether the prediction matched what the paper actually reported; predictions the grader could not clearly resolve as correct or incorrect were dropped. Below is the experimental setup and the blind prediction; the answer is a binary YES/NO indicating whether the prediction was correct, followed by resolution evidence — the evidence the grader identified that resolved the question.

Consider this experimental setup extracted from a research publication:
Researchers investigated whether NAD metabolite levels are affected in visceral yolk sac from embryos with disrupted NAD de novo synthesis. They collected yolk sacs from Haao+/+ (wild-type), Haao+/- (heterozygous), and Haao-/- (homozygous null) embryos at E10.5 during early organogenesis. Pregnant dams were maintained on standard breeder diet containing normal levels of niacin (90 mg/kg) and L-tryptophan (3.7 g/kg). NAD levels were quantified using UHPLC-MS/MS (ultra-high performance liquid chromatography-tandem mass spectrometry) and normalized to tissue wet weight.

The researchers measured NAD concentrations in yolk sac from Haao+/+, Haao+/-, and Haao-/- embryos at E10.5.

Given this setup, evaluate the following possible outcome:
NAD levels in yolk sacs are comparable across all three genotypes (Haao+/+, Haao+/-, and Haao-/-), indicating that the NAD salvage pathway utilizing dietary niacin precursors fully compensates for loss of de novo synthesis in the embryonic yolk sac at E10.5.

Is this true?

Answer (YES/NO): YES